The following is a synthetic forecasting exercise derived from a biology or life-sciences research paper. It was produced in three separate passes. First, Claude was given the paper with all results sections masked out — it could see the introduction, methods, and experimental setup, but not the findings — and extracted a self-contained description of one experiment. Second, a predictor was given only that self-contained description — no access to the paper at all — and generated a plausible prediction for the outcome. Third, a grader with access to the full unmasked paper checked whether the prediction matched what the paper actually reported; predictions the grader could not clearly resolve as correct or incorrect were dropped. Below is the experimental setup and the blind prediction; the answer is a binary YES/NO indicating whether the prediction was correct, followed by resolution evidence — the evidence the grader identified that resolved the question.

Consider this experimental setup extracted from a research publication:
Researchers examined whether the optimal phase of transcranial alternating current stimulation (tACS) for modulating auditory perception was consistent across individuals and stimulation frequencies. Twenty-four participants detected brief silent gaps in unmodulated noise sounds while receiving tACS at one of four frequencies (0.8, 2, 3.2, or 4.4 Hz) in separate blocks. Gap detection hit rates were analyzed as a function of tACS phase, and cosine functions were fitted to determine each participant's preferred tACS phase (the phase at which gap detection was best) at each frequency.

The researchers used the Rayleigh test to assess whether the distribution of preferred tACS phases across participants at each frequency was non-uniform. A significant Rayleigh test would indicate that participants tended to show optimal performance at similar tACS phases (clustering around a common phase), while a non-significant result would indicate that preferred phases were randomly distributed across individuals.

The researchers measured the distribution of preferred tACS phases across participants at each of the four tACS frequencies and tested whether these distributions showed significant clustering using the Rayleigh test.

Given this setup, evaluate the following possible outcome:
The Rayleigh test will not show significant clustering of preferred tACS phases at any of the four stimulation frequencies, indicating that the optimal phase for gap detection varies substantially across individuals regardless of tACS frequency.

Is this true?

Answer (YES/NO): YES